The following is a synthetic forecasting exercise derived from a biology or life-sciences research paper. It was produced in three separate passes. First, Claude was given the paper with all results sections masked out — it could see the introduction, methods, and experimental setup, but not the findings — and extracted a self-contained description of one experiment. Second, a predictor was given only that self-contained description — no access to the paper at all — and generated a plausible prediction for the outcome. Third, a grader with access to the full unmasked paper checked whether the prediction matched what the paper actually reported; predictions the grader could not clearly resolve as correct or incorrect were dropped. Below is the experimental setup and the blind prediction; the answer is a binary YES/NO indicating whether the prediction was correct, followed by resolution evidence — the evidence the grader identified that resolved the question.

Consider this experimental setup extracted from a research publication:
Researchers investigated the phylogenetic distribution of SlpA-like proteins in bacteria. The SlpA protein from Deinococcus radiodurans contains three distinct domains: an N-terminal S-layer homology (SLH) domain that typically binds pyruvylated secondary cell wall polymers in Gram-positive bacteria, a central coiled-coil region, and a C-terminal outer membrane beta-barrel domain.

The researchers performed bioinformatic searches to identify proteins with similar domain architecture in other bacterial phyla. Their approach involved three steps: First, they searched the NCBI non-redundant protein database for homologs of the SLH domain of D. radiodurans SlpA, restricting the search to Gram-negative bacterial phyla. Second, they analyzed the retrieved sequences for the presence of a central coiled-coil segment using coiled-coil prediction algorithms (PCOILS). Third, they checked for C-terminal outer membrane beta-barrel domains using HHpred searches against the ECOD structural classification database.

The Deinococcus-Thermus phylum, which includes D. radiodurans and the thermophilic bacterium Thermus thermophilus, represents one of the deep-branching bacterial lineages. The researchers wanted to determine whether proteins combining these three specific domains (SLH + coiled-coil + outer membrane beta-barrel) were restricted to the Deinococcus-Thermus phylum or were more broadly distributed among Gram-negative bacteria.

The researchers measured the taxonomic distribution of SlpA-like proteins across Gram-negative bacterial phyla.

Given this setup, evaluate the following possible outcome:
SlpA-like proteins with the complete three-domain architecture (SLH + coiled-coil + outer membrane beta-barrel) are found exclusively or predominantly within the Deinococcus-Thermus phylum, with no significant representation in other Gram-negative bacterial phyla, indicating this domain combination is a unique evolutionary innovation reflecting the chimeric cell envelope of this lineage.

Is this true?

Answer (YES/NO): NO